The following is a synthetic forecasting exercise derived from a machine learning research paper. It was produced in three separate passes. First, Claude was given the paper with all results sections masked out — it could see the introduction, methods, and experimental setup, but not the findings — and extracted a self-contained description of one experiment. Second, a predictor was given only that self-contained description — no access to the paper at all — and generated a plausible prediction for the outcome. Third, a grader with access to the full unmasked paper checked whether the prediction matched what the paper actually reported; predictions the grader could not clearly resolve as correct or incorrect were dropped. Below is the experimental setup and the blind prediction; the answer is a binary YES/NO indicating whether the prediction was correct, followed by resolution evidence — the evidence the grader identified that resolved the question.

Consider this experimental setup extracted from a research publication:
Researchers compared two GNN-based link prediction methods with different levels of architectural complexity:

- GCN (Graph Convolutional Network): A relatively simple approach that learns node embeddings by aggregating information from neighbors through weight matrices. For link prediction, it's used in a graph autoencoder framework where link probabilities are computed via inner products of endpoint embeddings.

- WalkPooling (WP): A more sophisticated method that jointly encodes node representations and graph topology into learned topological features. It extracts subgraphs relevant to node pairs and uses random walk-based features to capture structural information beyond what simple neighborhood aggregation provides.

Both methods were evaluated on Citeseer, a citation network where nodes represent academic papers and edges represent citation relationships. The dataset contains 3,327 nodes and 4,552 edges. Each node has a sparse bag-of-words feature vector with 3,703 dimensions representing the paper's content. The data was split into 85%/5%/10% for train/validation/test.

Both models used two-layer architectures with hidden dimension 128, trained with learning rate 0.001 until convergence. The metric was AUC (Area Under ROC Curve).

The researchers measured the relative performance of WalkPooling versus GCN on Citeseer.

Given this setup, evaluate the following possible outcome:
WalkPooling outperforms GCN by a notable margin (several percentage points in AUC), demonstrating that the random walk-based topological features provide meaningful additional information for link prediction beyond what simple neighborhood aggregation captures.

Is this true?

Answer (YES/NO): NO